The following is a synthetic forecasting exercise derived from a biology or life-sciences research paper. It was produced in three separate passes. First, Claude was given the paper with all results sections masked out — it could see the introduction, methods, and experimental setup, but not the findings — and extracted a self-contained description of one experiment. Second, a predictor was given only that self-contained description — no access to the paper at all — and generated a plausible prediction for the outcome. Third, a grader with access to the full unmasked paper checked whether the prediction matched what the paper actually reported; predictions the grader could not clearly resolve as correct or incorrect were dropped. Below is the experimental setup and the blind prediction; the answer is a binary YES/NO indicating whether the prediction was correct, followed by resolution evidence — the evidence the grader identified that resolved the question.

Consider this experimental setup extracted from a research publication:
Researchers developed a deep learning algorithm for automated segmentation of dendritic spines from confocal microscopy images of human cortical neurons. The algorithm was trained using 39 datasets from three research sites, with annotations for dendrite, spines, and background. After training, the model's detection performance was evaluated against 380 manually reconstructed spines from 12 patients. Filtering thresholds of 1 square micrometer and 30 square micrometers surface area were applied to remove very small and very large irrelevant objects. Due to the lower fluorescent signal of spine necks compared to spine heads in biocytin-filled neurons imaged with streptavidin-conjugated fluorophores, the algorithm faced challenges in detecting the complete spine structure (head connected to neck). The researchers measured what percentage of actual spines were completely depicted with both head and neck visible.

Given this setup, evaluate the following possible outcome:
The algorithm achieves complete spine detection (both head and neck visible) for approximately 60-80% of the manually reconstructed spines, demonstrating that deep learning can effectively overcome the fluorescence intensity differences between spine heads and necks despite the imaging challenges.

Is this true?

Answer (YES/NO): YES